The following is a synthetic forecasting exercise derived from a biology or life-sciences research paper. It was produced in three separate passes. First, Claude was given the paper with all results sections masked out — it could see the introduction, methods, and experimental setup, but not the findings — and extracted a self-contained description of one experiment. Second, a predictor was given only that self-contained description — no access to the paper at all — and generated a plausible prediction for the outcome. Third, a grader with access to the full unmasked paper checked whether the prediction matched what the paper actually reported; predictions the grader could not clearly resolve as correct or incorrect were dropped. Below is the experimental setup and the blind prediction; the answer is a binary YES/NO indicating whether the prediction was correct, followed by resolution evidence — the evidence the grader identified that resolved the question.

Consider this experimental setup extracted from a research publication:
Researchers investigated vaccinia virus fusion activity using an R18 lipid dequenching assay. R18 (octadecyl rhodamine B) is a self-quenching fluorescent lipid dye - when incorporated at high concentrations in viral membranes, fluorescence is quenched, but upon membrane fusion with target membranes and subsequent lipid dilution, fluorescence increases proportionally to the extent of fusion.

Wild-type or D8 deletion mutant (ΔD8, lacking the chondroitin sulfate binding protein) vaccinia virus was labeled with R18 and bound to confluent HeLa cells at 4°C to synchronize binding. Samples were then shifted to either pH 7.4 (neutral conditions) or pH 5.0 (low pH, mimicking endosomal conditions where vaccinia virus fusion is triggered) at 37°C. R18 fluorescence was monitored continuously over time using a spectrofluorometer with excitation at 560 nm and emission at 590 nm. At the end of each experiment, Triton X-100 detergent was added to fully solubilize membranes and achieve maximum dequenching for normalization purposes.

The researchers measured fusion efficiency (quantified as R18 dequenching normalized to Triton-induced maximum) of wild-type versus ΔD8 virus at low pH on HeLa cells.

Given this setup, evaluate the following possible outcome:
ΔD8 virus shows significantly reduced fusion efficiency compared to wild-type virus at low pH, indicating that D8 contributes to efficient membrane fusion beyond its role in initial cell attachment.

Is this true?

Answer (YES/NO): YES